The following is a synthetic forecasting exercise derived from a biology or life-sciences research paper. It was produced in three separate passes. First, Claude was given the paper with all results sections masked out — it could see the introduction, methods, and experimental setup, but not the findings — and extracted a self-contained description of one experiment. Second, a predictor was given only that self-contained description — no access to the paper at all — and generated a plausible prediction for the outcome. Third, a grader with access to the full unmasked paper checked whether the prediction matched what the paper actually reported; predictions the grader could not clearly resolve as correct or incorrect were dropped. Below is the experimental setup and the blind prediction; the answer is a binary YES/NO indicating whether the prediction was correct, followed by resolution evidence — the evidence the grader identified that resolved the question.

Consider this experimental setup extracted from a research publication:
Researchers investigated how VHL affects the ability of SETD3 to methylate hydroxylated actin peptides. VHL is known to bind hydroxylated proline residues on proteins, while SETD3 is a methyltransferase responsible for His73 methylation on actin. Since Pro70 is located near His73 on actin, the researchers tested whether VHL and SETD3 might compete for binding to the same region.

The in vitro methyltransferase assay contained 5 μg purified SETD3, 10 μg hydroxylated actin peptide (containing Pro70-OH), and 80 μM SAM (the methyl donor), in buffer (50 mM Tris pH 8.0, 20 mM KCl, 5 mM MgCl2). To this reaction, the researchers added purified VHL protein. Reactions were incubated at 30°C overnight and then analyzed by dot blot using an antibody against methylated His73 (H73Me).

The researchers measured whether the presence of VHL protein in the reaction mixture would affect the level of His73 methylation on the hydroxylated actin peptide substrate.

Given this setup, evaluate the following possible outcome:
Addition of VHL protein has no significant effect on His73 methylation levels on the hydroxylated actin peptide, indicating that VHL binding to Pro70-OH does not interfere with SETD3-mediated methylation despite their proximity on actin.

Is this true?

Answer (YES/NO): NO